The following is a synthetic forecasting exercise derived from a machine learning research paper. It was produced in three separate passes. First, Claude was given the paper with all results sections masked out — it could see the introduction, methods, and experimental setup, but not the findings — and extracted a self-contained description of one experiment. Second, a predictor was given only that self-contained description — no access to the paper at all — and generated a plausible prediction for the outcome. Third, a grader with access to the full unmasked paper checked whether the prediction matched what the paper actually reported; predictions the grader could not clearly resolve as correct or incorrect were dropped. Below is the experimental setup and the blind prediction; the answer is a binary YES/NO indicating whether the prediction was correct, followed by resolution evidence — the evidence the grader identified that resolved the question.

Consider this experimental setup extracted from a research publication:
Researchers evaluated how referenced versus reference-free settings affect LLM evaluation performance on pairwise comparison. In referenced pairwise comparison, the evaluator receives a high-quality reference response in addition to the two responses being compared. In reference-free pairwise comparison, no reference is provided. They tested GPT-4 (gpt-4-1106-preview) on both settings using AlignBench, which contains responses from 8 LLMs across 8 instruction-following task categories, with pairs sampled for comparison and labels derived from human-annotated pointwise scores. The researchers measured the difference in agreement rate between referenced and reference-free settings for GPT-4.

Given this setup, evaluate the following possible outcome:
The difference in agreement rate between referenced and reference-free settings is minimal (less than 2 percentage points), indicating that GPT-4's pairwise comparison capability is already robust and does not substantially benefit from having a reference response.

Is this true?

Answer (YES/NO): NO